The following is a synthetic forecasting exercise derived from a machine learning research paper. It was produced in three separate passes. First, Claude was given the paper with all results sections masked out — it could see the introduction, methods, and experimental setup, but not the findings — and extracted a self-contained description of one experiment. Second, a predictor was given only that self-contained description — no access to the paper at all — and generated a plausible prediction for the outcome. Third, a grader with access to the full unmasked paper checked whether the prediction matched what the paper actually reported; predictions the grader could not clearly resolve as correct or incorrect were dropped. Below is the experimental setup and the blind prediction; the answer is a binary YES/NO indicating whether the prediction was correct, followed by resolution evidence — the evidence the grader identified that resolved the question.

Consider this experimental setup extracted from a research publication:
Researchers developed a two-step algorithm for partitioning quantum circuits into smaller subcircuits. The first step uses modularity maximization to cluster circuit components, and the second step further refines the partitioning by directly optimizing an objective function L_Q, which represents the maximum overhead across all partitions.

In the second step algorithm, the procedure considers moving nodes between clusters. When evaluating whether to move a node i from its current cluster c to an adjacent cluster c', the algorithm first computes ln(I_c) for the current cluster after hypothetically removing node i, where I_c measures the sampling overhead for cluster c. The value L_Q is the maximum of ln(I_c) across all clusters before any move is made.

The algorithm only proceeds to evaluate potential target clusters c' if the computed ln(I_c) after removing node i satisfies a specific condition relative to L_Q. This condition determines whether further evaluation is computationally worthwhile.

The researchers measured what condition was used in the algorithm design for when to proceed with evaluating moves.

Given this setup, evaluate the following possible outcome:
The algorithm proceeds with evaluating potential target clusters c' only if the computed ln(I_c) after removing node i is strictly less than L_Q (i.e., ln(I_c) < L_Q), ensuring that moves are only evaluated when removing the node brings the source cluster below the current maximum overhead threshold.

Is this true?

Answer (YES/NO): NO